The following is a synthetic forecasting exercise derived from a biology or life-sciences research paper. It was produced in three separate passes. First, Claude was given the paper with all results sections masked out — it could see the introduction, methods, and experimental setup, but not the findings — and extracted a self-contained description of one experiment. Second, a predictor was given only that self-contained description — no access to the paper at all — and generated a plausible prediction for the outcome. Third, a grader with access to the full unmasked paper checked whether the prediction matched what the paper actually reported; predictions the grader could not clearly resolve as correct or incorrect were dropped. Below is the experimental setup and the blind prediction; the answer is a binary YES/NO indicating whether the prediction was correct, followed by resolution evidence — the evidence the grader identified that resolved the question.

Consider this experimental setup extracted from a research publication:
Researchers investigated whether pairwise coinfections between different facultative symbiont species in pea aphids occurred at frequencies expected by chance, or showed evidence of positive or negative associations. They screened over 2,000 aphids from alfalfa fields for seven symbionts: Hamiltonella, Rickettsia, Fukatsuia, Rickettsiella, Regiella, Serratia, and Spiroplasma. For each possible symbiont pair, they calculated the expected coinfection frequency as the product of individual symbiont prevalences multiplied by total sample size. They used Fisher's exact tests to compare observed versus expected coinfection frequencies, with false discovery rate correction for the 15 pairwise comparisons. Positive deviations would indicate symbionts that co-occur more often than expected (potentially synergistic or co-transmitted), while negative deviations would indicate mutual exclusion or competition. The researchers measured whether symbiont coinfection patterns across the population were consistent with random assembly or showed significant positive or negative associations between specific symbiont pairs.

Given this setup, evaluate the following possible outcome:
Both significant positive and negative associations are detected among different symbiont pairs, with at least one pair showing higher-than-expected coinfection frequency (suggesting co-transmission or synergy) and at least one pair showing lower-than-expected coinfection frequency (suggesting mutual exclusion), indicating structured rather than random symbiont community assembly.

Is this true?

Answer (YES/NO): YES